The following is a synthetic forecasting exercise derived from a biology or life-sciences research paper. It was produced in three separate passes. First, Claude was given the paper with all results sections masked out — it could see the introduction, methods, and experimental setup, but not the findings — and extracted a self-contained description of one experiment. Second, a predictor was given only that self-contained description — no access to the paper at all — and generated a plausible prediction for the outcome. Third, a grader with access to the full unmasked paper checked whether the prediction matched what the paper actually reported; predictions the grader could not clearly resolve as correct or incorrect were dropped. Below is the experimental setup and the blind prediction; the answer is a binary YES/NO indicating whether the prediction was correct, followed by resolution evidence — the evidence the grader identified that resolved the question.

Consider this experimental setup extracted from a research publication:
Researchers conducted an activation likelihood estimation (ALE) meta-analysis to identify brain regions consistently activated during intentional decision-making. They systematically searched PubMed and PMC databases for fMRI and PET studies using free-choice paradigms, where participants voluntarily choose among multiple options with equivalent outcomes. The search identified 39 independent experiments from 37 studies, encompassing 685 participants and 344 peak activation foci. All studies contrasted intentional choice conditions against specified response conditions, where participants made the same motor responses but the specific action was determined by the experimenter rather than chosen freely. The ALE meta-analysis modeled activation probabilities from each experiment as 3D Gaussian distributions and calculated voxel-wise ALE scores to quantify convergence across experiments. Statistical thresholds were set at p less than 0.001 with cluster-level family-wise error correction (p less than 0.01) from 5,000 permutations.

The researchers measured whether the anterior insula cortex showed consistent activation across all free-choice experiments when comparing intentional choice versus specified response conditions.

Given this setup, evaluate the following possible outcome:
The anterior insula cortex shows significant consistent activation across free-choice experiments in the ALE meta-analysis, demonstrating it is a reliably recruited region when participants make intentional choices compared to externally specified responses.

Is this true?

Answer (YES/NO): YES